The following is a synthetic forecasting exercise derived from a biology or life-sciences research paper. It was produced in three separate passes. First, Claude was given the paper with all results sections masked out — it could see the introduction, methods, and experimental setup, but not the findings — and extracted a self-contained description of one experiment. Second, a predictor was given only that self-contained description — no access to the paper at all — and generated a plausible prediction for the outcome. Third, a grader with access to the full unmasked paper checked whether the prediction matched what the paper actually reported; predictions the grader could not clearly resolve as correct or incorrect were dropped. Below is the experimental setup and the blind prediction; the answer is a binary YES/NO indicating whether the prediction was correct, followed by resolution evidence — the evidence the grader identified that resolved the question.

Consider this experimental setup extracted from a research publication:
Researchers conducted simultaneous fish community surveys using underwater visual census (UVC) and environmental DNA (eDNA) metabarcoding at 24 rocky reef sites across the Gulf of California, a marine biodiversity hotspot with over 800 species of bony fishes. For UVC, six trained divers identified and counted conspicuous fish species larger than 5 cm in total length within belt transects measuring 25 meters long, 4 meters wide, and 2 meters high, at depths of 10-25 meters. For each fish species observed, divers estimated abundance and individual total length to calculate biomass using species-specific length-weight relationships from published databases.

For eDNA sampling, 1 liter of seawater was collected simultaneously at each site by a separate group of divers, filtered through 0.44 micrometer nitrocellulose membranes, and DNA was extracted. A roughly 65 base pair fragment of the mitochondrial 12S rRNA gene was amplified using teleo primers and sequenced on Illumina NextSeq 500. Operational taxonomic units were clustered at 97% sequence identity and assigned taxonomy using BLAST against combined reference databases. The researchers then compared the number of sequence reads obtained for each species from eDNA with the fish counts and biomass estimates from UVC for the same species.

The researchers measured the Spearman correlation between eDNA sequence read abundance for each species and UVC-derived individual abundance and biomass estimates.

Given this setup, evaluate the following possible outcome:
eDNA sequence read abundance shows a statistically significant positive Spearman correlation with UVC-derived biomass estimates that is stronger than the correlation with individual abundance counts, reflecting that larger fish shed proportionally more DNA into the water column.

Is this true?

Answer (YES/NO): NO